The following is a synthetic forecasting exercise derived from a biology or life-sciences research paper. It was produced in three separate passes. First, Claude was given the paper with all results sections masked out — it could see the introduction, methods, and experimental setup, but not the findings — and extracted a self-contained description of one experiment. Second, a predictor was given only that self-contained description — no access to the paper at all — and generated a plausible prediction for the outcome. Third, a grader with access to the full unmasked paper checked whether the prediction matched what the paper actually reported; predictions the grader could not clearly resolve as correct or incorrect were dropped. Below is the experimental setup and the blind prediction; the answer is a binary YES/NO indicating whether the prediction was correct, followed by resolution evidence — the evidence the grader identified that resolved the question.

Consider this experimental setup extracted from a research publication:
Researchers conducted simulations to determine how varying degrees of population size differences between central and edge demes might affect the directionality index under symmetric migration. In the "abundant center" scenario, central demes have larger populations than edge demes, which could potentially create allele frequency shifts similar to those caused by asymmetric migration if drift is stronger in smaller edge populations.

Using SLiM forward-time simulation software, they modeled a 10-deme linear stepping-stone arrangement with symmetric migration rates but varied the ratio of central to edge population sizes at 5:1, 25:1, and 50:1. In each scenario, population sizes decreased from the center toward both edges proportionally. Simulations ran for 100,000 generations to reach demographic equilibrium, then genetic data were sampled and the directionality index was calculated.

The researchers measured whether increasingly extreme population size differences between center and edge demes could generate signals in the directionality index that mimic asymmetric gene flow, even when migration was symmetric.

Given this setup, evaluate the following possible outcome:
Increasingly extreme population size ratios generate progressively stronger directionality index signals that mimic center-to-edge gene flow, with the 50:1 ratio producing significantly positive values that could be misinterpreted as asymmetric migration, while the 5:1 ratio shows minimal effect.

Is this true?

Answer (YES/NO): NO